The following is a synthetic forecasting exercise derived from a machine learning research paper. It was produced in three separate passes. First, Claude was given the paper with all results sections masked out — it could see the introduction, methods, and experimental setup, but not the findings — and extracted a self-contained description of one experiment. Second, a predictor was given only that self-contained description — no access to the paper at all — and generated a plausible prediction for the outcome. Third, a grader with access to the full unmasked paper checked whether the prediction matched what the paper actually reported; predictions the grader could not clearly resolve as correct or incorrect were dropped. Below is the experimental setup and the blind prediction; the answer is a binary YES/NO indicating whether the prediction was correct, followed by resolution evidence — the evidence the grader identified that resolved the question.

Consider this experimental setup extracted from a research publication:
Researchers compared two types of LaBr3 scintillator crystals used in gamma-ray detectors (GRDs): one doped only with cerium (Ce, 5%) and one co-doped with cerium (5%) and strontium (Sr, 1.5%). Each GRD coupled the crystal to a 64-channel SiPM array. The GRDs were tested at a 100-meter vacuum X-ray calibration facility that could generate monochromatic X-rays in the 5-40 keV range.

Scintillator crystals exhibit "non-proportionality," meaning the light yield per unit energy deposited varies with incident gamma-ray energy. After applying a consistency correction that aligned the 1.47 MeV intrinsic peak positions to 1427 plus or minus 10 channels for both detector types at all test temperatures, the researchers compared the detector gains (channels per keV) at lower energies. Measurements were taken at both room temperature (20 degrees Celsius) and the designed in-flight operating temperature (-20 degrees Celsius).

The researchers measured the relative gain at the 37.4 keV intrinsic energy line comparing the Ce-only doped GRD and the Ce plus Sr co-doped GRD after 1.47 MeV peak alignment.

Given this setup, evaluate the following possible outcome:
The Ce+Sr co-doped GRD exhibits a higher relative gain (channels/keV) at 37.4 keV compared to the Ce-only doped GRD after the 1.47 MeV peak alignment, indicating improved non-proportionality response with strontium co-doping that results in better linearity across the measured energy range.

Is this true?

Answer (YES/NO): NO